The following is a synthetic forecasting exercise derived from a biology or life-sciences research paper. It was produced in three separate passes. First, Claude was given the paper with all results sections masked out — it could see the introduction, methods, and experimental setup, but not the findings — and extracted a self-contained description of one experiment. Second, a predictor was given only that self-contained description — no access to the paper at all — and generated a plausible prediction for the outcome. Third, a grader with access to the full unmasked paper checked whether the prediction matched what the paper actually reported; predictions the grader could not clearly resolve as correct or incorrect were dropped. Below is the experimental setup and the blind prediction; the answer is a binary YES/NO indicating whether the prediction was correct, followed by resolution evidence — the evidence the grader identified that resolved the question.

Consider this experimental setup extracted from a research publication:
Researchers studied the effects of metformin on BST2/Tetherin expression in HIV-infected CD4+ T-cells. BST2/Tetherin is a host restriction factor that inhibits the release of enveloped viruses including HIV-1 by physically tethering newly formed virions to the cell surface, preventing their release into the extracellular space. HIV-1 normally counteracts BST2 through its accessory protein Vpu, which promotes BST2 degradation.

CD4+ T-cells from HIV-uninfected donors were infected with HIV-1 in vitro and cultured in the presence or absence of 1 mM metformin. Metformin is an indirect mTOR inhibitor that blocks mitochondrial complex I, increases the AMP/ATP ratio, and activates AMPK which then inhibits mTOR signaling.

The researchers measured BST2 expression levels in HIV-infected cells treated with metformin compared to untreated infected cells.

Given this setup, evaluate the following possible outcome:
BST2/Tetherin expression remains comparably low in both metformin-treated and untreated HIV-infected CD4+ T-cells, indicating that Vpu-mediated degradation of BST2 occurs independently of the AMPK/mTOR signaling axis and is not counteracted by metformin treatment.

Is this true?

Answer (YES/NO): NO